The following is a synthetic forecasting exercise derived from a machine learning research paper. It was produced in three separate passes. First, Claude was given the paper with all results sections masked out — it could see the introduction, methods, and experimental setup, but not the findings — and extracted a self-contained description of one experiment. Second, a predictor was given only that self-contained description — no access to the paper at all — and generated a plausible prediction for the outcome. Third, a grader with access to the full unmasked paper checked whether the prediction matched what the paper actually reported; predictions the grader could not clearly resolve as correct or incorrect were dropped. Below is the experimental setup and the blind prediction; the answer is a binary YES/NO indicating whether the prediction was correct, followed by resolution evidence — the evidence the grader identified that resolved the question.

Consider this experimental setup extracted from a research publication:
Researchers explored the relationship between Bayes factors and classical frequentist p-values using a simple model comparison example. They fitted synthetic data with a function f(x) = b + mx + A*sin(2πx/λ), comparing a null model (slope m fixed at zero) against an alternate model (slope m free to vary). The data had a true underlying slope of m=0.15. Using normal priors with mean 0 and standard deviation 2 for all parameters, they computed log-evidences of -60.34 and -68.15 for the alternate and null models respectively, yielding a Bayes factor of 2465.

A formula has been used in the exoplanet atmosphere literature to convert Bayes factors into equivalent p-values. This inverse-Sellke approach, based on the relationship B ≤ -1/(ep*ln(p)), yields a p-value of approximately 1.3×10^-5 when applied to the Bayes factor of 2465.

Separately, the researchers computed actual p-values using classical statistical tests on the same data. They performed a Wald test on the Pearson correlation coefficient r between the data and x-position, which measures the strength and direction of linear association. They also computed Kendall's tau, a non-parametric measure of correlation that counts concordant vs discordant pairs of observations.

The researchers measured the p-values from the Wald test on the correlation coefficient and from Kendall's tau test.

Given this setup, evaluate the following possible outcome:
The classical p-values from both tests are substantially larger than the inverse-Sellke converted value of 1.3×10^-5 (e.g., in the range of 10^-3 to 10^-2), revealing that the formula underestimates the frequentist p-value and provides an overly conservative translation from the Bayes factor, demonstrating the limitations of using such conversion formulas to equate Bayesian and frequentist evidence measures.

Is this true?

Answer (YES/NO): NO